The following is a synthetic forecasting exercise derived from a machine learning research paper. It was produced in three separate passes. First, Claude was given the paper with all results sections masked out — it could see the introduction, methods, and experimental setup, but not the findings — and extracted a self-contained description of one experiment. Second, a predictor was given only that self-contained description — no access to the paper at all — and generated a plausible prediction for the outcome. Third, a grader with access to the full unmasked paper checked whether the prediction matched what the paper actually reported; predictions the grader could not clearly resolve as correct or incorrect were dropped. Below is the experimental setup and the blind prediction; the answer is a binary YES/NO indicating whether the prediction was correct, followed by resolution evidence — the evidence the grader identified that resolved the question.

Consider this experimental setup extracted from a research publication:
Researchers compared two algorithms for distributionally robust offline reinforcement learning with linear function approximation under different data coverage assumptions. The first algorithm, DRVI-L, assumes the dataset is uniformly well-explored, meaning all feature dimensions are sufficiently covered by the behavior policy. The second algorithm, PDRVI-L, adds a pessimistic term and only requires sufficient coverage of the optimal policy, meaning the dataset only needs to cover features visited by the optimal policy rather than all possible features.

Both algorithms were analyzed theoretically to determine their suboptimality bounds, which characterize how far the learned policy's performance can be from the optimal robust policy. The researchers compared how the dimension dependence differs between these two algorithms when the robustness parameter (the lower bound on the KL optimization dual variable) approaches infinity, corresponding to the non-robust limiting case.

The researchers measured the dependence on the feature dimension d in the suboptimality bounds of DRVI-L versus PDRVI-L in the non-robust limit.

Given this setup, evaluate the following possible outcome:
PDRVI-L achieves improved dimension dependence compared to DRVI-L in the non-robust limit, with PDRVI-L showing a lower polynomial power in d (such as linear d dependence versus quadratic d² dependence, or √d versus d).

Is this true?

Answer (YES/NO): NO